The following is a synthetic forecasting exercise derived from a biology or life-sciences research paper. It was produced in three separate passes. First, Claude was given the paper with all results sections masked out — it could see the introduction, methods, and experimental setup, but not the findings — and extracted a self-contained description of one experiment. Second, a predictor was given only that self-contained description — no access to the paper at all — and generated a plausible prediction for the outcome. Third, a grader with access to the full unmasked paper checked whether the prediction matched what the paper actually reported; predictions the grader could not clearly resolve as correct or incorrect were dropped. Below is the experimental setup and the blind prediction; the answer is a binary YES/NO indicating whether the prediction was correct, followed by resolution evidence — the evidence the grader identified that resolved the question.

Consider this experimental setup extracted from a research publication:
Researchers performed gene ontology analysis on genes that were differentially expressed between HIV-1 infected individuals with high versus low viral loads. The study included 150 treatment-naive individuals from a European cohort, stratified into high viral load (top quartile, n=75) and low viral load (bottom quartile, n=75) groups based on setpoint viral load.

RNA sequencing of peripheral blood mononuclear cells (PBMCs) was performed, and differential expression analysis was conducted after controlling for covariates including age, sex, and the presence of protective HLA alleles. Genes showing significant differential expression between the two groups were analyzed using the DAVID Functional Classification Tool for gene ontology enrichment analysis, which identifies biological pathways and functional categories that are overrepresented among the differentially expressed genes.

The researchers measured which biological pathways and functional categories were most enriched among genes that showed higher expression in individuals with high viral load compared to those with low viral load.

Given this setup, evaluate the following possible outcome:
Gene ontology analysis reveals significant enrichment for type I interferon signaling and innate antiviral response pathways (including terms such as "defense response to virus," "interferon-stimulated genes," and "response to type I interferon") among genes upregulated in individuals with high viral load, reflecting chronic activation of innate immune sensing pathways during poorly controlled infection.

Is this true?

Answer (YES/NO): YES